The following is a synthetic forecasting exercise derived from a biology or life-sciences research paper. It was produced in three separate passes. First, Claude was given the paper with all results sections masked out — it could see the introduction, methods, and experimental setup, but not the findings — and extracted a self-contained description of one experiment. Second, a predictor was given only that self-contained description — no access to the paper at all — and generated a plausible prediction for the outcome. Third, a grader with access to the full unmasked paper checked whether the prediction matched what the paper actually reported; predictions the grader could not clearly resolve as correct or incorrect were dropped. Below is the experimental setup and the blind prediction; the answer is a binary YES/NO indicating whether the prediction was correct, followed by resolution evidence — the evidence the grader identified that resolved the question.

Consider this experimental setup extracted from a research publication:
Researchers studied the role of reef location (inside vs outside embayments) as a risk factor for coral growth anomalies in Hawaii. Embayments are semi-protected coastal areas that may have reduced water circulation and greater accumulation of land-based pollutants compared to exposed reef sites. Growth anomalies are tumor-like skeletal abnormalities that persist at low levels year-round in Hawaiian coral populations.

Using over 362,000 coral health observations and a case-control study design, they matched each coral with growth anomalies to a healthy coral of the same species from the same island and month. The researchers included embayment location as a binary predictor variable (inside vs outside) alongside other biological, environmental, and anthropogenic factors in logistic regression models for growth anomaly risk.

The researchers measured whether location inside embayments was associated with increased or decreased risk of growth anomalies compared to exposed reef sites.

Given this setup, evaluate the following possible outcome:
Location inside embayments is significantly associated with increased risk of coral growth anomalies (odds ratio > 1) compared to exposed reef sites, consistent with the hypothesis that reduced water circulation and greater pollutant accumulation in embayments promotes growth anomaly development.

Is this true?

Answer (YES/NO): YES